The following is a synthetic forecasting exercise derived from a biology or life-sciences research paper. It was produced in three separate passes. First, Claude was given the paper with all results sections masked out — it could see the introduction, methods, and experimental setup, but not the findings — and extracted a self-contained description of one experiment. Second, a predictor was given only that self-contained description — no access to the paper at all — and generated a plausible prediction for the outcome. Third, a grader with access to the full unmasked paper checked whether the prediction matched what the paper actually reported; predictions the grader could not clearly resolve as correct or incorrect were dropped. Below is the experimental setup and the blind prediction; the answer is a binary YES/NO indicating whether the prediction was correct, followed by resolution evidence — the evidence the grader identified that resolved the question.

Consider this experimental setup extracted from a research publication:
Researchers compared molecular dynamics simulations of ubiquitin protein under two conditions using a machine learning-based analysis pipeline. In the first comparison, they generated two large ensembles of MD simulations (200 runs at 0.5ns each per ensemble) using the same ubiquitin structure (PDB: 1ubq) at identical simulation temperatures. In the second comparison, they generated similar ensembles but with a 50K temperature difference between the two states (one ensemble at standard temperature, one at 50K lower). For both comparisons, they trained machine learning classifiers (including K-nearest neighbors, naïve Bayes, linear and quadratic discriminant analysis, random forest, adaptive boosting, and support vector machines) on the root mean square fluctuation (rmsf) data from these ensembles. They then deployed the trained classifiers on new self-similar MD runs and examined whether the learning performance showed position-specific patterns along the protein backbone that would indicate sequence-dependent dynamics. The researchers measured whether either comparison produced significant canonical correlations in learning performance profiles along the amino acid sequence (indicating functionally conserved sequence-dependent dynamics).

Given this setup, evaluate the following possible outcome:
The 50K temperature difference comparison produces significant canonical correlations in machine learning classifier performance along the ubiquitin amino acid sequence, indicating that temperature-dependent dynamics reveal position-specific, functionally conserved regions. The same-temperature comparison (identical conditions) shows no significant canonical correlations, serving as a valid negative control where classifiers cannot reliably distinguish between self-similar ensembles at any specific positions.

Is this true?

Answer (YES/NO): NO